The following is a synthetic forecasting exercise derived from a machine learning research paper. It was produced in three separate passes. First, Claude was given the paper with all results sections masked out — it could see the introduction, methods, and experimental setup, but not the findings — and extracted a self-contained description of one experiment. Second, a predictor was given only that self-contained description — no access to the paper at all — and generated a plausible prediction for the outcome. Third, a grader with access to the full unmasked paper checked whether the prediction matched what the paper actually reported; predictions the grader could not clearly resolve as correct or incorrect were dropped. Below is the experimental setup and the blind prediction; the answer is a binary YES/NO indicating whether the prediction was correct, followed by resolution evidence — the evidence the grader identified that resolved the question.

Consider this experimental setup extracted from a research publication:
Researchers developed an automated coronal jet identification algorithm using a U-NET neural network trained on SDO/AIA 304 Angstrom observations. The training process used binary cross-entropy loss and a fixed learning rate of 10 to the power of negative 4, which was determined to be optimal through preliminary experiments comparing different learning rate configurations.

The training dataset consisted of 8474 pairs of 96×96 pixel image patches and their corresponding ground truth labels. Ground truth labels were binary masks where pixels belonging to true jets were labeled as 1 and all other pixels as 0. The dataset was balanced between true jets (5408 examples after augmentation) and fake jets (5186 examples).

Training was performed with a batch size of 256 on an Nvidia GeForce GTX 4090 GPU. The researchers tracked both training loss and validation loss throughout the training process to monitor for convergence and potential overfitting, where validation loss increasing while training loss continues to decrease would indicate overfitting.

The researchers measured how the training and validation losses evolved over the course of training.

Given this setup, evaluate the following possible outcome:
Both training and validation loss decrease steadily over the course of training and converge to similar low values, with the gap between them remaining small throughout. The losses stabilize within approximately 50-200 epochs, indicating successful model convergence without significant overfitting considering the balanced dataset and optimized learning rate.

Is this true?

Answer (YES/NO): NO